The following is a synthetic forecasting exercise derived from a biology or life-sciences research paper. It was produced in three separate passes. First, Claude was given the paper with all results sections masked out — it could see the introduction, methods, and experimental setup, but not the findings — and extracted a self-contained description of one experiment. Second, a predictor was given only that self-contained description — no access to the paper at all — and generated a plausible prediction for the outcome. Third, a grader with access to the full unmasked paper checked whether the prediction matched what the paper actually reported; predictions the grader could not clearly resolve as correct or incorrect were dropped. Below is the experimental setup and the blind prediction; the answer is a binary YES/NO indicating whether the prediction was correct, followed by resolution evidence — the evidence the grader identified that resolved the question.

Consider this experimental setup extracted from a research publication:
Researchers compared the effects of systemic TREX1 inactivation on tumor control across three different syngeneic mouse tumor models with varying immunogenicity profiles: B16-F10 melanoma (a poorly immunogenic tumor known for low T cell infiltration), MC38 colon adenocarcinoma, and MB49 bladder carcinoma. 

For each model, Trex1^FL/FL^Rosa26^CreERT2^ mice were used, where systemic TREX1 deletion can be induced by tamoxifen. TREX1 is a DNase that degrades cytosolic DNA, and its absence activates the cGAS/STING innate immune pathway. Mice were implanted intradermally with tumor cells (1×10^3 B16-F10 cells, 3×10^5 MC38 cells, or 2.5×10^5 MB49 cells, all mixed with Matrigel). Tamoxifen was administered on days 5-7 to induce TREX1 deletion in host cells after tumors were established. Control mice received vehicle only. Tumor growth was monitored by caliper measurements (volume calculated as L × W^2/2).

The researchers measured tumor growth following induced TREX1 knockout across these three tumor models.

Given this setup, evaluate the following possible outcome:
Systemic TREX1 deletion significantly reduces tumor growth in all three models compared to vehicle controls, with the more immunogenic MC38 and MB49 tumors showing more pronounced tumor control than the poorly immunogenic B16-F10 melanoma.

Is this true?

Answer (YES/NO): NO